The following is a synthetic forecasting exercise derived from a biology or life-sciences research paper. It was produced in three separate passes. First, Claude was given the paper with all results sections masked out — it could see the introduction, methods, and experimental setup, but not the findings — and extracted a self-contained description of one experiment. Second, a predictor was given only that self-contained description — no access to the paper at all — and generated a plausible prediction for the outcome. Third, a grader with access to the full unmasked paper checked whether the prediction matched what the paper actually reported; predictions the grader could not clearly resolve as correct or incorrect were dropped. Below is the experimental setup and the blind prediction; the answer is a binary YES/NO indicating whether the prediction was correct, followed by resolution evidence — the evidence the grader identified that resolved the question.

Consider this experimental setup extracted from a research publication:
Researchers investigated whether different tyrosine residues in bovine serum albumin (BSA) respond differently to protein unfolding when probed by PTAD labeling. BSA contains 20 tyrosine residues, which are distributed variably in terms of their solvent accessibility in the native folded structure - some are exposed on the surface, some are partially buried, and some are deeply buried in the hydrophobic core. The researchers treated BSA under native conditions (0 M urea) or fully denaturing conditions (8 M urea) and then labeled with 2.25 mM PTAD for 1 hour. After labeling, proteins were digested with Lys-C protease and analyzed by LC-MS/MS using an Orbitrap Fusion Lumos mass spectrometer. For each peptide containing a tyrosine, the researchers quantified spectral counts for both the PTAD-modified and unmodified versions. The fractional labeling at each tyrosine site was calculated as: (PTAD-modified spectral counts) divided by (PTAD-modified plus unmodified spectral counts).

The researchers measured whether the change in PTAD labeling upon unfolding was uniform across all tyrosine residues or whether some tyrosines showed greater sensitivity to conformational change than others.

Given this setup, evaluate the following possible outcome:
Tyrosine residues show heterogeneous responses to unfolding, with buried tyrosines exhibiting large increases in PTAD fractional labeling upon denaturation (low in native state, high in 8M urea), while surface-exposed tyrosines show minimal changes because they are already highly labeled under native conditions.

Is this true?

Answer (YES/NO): NO